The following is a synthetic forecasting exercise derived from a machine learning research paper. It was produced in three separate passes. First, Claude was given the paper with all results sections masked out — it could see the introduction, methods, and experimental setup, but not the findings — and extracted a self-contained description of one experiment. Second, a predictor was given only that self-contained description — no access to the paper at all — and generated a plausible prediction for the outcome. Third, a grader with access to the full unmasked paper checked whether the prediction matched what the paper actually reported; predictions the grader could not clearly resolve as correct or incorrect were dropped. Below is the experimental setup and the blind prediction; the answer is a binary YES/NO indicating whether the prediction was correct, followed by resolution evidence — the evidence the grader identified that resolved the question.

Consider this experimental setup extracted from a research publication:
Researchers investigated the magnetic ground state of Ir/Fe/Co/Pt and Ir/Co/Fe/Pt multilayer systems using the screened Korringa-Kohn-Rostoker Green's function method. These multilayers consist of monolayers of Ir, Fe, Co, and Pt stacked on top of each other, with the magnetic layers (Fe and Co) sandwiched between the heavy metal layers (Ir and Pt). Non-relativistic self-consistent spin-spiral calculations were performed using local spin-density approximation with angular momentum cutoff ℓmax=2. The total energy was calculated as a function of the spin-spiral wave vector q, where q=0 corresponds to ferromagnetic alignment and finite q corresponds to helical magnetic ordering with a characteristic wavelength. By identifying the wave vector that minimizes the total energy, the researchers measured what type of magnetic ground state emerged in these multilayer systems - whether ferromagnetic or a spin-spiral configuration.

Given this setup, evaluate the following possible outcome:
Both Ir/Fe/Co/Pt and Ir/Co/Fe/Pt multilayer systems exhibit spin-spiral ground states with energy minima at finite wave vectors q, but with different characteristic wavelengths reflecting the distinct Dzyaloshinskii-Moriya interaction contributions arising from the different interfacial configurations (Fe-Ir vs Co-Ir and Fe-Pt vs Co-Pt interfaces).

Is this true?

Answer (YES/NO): NO